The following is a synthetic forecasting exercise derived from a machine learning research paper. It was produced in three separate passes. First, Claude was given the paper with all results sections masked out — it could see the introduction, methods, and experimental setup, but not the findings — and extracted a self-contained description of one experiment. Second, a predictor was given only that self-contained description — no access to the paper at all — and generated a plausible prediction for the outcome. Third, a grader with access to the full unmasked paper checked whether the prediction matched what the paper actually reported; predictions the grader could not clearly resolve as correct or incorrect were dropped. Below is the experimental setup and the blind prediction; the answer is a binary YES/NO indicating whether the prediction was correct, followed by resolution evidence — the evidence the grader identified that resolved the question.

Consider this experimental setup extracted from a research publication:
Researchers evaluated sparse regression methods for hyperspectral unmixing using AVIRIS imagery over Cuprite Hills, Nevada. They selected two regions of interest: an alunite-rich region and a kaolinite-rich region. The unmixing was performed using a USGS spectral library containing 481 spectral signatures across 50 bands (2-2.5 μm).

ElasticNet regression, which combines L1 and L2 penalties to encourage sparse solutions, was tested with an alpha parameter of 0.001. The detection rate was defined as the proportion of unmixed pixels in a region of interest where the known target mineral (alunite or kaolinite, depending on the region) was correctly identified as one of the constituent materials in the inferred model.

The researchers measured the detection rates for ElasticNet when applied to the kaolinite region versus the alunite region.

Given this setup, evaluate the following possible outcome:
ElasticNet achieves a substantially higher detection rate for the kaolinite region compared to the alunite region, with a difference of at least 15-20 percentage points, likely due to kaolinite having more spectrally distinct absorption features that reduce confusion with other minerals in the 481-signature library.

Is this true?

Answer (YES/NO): NO